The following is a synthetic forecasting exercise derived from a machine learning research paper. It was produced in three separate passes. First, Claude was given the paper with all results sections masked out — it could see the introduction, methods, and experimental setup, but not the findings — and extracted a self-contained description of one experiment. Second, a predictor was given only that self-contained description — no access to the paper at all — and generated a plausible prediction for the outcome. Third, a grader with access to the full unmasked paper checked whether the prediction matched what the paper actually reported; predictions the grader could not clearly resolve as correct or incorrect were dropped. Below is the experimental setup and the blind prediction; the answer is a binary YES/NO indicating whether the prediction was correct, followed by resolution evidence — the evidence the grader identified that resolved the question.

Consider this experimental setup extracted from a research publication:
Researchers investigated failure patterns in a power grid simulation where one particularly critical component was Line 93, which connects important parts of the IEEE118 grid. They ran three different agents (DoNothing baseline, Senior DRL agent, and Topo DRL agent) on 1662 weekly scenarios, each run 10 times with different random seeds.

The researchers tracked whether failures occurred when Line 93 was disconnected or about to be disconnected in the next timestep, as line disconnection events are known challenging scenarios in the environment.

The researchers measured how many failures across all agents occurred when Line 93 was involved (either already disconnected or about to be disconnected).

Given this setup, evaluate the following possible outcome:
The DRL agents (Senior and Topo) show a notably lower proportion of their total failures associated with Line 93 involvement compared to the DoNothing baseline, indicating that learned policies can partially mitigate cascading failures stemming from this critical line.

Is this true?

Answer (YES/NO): NO